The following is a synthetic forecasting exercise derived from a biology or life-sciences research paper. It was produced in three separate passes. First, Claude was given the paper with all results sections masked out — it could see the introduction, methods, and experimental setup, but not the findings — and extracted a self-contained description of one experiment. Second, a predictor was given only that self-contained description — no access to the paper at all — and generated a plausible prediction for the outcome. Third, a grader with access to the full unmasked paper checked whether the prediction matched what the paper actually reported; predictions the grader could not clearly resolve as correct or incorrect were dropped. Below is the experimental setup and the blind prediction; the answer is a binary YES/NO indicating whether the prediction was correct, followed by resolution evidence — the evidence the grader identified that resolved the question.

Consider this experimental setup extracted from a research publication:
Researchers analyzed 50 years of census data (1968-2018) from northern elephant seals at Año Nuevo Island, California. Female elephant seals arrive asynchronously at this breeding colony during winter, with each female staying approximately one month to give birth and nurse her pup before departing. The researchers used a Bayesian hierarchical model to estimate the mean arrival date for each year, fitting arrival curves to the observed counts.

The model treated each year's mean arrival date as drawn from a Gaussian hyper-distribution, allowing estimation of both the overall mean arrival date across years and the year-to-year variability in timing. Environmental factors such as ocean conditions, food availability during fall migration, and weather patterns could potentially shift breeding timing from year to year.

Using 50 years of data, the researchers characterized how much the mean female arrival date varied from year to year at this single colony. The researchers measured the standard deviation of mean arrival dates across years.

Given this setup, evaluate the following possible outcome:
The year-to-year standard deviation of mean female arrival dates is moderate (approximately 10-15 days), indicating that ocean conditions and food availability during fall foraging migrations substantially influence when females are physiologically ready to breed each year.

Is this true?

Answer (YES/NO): NO